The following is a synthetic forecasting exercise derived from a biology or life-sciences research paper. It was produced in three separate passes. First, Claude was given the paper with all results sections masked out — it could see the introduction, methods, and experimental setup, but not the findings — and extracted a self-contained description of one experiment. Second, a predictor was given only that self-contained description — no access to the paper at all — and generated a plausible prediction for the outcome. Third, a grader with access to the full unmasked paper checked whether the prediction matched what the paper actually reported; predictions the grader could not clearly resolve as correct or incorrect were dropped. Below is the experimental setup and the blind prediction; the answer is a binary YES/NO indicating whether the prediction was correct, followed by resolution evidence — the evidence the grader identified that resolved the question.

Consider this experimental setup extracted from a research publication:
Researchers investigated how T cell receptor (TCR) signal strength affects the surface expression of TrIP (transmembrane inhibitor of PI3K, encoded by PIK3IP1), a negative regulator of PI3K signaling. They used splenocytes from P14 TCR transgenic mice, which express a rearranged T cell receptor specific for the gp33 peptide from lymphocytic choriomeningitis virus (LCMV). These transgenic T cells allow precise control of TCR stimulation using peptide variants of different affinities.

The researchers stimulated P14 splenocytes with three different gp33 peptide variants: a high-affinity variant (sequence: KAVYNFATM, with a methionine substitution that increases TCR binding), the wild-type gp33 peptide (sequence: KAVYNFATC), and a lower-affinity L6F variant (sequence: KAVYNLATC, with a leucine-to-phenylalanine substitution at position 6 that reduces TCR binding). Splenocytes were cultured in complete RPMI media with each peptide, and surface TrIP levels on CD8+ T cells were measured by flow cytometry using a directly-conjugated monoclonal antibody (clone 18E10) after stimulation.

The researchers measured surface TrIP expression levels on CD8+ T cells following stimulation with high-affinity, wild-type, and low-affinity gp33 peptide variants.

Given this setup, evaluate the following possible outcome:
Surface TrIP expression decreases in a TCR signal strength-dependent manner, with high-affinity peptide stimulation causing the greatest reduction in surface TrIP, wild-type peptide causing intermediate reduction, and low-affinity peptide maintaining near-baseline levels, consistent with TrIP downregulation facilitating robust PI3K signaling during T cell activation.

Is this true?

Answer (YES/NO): YES